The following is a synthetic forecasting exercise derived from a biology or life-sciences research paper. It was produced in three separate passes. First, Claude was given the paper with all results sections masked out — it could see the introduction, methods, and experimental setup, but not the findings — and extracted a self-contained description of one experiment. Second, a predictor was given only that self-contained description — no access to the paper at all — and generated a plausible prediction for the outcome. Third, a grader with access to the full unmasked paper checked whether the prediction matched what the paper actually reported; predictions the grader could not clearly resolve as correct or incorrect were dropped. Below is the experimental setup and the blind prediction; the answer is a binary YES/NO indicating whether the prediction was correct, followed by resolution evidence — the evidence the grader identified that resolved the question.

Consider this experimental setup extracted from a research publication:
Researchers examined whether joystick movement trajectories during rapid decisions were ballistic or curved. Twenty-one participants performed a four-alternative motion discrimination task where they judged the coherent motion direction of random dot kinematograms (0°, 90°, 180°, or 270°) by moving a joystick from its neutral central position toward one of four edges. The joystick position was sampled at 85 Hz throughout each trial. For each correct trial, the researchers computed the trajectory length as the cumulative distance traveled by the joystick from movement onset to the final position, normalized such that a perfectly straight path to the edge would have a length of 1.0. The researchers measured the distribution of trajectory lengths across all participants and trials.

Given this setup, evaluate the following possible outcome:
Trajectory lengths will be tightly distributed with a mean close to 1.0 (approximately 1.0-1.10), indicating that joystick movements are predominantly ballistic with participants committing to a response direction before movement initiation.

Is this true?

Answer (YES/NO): YES